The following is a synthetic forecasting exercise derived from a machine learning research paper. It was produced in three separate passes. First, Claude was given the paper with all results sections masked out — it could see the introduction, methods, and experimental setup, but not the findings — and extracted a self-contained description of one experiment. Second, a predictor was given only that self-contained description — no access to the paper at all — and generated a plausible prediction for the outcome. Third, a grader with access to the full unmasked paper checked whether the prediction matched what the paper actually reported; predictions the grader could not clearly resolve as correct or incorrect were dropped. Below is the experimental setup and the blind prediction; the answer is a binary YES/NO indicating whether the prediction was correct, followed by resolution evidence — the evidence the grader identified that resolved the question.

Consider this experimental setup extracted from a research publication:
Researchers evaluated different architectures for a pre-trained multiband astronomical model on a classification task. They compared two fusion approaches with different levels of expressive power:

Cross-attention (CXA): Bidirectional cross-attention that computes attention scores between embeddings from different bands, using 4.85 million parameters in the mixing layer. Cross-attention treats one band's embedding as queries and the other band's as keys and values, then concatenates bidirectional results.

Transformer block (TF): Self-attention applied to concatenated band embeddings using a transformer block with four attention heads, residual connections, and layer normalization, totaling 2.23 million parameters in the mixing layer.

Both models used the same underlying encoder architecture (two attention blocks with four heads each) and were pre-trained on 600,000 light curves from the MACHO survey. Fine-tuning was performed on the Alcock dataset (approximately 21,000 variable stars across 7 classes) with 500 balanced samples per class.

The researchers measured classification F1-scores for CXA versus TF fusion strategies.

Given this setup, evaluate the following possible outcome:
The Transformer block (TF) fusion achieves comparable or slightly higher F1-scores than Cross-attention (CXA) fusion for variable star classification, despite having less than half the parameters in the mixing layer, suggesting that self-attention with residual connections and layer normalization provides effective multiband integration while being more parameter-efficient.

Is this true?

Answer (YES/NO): YES